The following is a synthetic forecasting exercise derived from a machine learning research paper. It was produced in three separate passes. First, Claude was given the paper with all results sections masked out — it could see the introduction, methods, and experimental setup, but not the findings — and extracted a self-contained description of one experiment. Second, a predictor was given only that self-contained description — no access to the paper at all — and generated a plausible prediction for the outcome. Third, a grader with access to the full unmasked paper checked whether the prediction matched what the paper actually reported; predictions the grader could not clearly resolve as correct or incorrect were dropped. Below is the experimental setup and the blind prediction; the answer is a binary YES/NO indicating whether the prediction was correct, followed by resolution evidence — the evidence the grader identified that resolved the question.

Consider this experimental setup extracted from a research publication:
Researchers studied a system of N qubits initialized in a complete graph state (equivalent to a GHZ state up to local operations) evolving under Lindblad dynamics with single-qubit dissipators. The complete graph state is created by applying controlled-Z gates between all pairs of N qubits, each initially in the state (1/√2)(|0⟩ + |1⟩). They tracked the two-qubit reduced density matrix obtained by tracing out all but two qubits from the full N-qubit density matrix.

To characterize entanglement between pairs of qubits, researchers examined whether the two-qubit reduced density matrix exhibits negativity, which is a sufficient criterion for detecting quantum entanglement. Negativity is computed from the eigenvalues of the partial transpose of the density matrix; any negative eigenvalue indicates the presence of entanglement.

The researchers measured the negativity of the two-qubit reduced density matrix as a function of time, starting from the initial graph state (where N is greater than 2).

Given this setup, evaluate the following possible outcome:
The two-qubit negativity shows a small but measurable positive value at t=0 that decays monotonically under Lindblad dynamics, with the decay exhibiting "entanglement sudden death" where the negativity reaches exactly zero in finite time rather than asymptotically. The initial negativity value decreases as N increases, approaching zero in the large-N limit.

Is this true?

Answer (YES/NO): NO